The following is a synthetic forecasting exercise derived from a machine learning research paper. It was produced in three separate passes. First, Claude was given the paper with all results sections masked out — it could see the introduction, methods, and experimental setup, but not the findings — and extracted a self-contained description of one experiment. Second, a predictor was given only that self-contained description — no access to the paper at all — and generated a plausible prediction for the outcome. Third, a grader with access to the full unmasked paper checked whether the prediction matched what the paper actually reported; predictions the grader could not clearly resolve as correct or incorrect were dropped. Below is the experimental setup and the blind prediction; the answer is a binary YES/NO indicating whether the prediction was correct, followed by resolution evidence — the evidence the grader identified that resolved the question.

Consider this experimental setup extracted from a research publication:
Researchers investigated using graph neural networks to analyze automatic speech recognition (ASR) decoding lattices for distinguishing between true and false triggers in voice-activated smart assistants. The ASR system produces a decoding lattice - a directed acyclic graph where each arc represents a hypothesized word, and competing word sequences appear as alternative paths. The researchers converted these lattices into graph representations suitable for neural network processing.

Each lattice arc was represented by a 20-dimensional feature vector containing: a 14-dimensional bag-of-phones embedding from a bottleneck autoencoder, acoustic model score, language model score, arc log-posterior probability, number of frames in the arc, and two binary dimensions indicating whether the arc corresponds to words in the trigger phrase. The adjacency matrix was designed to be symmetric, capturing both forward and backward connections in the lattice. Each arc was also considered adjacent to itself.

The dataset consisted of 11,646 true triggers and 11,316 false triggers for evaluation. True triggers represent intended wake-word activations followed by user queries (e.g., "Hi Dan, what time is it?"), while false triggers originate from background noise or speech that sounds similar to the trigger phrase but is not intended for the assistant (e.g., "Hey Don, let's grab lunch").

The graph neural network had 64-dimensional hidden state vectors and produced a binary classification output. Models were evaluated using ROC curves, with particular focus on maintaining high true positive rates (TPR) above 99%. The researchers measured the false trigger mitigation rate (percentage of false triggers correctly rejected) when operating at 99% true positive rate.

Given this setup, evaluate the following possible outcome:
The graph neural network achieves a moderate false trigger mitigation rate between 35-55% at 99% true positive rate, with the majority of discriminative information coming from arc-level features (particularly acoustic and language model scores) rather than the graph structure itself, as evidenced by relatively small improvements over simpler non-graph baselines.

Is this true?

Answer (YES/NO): NO